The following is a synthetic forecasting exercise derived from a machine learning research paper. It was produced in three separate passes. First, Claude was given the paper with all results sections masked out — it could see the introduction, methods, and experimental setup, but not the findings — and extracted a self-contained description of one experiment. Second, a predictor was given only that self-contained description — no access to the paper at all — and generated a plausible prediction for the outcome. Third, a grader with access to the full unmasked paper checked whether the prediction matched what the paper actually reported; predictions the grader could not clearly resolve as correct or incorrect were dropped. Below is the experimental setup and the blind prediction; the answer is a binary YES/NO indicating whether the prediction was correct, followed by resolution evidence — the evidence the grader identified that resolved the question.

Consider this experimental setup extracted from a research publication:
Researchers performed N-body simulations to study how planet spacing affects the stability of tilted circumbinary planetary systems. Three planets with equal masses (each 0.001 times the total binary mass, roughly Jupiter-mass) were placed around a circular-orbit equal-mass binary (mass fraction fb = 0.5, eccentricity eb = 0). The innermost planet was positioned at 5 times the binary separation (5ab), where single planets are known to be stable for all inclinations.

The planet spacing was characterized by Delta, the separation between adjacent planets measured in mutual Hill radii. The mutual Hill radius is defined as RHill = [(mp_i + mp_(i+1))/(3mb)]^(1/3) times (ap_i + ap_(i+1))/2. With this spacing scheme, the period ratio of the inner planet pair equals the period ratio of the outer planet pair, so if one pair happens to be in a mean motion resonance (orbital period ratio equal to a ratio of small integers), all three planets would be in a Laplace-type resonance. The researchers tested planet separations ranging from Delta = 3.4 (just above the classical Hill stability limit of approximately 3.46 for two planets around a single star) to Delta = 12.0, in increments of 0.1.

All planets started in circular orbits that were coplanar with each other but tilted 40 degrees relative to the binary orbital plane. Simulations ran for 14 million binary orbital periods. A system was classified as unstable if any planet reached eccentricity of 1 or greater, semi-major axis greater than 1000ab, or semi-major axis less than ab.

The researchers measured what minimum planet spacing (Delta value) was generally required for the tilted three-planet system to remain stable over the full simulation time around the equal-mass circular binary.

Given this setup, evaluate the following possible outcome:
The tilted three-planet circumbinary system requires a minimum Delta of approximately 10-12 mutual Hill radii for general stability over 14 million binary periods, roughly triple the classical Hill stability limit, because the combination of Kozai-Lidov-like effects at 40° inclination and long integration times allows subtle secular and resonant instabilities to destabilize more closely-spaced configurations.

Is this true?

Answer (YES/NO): YES